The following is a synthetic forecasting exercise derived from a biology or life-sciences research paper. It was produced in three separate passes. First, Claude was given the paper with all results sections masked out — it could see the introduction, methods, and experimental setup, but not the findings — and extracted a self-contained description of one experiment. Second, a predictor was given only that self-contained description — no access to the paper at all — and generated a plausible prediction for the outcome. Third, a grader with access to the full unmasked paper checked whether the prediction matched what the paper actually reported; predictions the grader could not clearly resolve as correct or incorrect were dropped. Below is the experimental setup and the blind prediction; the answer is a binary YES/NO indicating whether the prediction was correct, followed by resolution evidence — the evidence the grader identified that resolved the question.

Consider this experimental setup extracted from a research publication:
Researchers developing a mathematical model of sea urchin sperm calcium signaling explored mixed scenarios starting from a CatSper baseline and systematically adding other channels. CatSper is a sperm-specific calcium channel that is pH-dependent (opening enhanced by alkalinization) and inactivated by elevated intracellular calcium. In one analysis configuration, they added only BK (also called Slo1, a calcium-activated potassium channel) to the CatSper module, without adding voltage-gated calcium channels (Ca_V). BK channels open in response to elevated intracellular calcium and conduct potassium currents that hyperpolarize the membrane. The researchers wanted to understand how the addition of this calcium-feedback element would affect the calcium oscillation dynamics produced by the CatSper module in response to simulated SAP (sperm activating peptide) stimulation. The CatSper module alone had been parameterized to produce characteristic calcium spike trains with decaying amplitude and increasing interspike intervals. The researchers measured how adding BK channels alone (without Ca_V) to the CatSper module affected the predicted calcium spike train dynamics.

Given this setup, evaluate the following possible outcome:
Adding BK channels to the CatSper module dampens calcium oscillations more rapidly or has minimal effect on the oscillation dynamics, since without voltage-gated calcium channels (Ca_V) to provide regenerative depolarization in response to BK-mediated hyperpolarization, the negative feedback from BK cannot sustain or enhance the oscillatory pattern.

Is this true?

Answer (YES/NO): NO